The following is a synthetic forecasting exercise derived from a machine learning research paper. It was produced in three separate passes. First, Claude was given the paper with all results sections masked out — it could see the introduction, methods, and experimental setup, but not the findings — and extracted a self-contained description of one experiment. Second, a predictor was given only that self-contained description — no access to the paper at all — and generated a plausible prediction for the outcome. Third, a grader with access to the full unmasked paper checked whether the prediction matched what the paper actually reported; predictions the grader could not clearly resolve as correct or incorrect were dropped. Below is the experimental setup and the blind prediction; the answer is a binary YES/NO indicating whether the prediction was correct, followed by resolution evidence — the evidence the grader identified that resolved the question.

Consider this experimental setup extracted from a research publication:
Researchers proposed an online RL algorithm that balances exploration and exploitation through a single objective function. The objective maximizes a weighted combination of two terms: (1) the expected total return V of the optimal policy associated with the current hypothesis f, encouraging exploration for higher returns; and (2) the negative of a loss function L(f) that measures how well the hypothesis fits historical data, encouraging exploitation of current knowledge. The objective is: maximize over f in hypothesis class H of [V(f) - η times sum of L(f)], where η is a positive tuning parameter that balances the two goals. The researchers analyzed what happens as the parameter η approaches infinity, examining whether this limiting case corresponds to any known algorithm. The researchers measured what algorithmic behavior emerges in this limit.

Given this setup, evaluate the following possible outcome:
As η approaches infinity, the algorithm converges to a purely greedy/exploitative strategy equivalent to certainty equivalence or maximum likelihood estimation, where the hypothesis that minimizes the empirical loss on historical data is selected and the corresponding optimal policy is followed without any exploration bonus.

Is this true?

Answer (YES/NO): NO